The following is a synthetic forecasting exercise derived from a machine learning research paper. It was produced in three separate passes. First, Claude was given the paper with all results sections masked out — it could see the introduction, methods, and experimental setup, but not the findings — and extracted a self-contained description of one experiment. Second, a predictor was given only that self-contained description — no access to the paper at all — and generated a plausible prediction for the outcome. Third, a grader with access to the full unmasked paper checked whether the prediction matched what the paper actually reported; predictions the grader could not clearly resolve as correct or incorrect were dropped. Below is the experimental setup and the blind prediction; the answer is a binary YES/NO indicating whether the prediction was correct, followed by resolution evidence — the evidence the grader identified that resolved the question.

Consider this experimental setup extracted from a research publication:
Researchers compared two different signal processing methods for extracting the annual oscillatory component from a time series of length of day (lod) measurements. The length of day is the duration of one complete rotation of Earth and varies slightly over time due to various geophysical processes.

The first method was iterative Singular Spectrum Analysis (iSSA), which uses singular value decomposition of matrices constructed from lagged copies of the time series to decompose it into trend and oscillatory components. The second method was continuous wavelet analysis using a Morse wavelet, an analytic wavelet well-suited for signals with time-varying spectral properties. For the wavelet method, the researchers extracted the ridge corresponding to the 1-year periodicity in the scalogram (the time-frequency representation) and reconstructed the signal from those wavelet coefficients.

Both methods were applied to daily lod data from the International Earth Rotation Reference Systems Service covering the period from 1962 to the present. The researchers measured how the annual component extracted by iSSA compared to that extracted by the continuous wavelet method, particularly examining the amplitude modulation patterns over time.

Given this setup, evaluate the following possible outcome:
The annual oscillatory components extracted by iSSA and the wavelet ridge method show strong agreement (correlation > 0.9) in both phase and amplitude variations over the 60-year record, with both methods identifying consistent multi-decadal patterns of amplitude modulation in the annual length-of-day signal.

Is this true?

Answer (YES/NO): NO